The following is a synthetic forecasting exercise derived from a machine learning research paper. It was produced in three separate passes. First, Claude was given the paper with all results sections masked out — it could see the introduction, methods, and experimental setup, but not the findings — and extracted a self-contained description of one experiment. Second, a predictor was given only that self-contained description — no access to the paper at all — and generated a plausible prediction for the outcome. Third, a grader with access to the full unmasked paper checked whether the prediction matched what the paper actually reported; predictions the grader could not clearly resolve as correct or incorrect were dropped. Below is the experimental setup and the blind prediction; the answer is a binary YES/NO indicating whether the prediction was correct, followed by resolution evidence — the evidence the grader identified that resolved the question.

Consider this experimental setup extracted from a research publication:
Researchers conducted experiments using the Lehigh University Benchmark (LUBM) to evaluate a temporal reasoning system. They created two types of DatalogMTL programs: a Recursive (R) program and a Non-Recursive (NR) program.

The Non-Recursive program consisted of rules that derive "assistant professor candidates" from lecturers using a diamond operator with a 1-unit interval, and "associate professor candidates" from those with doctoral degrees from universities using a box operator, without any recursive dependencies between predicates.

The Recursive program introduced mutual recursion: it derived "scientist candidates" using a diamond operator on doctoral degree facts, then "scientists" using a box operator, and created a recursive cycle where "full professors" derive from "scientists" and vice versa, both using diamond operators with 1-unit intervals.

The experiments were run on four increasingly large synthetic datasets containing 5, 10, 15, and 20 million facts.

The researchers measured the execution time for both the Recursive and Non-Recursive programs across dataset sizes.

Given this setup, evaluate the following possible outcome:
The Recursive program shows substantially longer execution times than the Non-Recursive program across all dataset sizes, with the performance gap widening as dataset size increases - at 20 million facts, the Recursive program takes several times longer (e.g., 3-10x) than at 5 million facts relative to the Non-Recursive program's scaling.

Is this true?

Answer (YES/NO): NO